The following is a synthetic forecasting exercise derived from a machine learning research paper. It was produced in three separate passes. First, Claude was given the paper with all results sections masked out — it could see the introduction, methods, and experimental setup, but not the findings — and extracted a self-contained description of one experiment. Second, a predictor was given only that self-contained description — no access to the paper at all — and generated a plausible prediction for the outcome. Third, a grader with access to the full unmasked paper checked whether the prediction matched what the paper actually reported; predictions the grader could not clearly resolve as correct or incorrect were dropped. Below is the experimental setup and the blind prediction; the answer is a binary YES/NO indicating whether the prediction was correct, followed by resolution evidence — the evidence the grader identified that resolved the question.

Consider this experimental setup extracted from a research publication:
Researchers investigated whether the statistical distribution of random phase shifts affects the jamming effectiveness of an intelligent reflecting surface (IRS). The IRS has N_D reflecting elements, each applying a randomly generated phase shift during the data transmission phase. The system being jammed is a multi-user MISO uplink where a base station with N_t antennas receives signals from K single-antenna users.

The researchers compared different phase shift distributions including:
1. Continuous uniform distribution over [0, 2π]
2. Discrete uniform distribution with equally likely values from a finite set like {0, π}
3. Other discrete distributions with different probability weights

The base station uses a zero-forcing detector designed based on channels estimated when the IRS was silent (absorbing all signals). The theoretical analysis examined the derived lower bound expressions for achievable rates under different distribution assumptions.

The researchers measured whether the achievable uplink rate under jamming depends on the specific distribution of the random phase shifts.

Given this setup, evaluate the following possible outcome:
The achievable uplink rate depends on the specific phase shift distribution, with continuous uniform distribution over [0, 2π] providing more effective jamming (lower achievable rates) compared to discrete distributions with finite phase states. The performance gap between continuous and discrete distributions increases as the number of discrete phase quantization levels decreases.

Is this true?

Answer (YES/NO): NO